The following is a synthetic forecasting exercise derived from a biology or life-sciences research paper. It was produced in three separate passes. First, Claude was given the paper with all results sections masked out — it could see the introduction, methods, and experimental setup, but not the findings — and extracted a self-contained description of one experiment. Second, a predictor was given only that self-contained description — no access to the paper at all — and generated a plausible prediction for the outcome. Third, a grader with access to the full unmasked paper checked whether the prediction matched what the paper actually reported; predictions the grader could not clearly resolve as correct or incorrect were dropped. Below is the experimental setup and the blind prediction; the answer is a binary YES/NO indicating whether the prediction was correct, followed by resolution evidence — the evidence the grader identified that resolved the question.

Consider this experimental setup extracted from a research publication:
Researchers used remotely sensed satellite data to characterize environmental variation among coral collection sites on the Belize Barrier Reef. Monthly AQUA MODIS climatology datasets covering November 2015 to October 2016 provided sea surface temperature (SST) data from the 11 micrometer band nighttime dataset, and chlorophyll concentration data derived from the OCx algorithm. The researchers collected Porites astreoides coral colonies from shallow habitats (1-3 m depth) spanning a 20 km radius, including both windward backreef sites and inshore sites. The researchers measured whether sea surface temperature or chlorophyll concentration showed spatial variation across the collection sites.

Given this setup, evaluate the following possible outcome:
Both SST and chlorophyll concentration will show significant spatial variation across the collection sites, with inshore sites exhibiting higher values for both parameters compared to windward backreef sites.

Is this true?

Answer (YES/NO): NO